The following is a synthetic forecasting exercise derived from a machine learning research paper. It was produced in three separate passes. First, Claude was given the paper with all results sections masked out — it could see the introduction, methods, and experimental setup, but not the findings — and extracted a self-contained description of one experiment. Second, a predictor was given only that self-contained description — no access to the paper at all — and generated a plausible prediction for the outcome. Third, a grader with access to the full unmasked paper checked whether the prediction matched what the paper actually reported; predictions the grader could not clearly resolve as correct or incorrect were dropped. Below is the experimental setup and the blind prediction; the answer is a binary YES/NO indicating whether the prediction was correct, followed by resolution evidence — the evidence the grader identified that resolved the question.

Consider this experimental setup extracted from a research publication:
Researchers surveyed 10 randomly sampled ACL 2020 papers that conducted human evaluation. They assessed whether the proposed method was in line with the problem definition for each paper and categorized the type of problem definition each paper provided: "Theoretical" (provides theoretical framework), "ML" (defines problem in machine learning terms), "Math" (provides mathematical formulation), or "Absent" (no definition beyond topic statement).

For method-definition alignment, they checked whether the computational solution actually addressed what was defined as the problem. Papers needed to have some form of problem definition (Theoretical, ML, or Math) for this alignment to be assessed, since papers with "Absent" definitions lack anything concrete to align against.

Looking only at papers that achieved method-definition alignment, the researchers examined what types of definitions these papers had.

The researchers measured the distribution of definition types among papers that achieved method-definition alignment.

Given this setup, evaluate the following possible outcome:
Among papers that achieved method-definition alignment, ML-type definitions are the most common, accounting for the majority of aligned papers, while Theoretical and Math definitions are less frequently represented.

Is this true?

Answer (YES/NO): NO